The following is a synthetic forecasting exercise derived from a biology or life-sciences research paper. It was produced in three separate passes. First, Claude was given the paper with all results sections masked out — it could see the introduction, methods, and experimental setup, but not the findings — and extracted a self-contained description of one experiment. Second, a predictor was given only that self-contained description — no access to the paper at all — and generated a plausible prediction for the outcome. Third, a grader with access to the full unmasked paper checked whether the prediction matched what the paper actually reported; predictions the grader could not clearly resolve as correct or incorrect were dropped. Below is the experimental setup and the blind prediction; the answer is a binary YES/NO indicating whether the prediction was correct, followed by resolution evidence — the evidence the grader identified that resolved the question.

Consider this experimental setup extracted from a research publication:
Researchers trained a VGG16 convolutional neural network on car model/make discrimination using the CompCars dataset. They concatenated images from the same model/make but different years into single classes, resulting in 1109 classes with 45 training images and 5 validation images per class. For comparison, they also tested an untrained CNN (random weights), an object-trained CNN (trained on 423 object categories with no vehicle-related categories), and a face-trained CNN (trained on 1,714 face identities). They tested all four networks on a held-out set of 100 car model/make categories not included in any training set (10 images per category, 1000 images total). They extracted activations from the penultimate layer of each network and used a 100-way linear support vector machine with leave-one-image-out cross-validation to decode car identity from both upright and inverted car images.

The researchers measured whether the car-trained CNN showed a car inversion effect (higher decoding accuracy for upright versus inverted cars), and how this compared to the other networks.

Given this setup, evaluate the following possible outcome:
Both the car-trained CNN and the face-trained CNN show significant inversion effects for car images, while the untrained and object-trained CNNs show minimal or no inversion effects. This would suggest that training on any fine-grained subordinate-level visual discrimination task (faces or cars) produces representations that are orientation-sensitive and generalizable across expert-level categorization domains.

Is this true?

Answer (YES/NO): NO